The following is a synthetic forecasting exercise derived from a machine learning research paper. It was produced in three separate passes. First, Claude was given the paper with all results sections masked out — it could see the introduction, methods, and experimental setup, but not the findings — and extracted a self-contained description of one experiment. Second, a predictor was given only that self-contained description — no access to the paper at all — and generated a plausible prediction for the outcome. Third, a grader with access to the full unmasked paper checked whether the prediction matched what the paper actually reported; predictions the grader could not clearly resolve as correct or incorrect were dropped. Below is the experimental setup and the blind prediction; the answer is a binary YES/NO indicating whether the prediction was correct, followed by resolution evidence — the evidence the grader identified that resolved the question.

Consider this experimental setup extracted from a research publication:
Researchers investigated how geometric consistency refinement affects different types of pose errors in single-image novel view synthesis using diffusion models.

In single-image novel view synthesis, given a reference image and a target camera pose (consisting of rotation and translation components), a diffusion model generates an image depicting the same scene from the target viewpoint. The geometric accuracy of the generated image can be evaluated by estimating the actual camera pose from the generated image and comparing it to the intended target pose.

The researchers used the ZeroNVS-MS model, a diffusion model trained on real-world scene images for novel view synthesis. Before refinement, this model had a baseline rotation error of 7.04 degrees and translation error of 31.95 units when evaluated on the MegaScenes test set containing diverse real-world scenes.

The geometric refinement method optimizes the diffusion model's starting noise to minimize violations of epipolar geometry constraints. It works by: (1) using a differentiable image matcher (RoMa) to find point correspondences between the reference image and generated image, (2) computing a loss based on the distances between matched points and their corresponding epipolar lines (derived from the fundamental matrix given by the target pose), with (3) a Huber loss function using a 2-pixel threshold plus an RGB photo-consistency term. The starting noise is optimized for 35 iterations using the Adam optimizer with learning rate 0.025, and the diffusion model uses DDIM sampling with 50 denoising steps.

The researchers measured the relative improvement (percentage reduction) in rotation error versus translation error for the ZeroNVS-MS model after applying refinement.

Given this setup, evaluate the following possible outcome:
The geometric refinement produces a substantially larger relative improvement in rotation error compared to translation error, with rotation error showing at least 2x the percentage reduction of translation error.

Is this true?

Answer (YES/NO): NO